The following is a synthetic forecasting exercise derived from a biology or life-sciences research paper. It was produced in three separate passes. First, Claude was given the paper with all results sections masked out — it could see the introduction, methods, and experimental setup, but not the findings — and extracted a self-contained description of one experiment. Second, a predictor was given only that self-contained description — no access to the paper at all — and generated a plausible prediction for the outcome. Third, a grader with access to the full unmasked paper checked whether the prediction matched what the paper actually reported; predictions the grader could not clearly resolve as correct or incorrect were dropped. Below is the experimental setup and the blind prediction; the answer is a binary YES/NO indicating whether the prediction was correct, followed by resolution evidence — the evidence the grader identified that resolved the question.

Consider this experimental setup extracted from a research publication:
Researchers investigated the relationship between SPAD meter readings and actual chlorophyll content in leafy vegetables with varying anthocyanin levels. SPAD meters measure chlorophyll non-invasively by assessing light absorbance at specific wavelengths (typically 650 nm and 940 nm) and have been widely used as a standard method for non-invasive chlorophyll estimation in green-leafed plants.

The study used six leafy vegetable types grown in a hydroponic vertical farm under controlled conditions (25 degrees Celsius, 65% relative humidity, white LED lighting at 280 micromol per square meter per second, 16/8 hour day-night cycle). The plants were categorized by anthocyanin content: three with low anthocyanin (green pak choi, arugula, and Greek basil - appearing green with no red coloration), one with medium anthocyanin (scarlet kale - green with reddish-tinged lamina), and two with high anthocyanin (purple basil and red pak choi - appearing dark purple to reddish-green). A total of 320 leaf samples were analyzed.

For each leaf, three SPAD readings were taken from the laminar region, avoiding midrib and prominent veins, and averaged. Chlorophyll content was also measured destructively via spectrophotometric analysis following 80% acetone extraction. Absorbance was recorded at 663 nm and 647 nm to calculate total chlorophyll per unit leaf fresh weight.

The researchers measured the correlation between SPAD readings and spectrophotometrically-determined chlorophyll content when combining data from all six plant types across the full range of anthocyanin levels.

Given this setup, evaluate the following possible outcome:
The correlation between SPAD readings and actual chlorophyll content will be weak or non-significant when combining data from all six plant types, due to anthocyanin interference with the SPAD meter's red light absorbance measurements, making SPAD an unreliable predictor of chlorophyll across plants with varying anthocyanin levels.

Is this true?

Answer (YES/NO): NO